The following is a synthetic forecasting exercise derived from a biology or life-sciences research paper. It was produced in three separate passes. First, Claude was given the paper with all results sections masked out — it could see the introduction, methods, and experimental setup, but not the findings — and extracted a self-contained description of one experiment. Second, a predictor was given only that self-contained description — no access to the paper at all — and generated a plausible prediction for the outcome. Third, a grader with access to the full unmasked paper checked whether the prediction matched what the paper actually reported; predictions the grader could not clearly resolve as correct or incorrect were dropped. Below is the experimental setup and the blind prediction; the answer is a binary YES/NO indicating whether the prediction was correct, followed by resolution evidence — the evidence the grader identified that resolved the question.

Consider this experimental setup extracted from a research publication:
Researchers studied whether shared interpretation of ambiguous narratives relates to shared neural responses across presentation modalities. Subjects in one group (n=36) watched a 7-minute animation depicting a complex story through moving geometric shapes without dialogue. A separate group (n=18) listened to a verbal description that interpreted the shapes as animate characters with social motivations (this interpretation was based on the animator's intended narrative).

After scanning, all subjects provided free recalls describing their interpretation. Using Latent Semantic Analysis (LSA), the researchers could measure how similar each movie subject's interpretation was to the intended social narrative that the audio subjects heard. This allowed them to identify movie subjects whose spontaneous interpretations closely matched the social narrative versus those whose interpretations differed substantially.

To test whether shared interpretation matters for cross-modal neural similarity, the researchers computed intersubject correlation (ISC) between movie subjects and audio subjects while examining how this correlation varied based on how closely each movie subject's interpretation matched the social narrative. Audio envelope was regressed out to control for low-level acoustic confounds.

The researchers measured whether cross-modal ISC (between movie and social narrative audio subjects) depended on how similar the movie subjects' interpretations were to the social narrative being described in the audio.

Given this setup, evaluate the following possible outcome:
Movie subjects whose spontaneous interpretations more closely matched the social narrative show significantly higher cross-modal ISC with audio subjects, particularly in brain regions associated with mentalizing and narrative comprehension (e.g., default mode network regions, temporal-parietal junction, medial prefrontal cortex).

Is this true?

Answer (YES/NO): YES